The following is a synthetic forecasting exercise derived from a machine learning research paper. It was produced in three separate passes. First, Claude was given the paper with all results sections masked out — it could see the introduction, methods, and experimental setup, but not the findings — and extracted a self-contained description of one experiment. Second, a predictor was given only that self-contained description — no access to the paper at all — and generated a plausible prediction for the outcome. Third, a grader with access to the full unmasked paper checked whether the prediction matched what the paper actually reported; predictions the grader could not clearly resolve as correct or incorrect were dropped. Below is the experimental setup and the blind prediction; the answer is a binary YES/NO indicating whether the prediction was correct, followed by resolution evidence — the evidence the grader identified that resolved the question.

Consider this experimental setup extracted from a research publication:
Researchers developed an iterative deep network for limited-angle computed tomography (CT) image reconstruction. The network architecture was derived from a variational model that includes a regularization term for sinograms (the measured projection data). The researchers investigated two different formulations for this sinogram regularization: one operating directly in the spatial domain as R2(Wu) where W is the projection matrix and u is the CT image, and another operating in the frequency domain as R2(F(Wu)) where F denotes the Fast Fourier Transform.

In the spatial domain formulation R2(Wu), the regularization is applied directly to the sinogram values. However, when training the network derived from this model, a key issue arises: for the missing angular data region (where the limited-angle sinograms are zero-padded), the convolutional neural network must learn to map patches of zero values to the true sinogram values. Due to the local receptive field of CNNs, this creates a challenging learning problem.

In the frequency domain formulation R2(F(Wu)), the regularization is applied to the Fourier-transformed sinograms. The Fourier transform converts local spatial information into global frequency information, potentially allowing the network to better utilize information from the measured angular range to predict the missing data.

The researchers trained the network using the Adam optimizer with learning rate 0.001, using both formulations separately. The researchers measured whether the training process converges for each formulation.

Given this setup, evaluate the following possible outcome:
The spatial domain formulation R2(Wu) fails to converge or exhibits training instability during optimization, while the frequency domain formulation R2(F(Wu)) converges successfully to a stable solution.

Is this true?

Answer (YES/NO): YES